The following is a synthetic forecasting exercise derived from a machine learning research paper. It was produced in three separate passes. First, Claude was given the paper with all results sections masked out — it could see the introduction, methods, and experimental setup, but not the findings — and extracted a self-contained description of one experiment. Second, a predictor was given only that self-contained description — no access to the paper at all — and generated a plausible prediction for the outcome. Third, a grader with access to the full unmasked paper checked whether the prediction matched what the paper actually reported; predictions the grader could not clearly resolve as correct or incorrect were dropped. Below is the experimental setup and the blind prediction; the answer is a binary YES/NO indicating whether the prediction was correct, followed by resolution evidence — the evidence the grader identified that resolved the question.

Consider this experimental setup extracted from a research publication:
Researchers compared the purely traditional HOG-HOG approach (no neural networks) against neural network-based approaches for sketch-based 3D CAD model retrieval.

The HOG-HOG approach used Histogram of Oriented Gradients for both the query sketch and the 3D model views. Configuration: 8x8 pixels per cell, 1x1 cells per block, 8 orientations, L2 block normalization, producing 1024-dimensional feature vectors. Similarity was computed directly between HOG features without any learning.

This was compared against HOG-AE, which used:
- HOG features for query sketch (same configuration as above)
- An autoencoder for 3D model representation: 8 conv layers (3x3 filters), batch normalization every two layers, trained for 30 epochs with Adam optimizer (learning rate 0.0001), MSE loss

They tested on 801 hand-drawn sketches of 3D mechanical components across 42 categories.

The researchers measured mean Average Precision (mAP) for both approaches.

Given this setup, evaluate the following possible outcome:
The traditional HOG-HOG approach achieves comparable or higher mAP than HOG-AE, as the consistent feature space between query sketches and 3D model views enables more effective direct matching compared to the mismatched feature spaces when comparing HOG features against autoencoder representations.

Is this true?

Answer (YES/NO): NO